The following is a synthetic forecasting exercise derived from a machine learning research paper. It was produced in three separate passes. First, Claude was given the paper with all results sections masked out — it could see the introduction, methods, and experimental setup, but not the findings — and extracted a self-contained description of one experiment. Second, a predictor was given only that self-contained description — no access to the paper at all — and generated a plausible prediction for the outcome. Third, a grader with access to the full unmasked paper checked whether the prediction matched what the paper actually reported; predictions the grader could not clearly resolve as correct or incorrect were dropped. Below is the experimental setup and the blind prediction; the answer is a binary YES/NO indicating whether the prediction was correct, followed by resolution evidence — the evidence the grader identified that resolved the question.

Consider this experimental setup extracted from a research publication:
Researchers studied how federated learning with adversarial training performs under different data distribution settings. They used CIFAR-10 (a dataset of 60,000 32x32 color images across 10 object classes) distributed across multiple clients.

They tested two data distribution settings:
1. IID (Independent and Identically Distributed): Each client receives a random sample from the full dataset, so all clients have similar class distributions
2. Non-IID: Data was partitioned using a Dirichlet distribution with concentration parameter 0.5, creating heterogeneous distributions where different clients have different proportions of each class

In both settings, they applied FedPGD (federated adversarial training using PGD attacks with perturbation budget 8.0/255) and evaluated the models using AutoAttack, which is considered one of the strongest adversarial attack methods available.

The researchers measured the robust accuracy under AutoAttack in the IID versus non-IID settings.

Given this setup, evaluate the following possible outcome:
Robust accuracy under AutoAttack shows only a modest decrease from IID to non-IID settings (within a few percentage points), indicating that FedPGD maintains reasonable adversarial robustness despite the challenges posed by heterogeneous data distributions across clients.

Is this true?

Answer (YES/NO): NO